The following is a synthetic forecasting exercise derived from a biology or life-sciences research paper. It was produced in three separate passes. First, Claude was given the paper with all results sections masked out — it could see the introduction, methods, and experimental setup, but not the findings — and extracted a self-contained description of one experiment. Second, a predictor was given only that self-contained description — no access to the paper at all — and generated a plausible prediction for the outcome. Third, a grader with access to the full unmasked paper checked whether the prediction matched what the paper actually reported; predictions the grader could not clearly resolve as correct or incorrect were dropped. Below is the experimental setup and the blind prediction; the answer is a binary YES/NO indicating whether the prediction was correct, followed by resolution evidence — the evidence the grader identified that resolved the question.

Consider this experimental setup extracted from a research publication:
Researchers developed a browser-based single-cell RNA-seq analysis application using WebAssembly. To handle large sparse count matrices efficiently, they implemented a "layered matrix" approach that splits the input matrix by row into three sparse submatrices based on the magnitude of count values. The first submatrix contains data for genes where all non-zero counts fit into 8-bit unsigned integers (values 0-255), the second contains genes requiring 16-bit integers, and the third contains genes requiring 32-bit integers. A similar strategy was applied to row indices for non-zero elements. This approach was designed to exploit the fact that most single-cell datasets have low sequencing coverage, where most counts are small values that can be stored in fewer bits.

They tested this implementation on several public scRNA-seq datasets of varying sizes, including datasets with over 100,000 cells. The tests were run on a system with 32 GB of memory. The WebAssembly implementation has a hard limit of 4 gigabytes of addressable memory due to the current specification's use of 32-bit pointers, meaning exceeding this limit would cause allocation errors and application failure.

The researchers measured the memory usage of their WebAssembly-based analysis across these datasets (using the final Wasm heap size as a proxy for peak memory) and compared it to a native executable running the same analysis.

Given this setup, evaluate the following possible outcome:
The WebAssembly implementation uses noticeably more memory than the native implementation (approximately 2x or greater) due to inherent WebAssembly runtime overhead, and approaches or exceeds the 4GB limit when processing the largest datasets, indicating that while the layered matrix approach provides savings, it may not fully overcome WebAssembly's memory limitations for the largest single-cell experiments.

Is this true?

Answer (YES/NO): NO